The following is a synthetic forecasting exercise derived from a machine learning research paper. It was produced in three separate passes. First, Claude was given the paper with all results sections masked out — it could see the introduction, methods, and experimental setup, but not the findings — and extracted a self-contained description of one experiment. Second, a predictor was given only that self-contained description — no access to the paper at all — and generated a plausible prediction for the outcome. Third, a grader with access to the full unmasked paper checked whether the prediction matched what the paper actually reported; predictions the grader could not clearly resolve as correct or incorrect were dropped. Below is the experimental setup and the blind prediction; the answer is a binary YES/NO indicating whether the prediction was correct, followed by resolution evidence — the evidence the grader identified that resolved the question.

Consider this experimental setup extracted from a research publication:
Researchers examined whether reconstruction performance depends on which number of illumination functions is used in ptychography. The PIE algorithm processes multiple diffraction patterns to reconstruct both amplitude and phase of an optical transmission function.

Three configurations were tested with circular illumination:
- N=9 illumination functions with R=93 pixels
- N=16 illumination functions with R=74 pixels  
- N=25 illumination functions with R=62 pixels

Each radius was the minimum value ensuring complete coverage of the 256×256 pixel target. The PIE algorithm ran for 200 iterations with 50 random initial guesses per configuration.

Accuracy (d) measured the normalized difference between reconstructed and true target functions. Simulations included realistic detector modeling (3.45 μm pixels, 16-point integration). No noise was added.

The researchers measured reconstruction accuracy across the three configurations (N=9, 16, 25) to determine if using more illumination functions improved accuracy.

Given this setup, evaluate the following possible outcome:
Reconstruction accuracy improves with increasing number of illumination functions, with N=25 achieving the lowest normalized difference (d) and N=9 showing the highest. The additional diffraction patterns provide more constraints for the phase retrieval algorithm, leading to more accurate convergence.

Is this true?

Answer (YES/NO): YES